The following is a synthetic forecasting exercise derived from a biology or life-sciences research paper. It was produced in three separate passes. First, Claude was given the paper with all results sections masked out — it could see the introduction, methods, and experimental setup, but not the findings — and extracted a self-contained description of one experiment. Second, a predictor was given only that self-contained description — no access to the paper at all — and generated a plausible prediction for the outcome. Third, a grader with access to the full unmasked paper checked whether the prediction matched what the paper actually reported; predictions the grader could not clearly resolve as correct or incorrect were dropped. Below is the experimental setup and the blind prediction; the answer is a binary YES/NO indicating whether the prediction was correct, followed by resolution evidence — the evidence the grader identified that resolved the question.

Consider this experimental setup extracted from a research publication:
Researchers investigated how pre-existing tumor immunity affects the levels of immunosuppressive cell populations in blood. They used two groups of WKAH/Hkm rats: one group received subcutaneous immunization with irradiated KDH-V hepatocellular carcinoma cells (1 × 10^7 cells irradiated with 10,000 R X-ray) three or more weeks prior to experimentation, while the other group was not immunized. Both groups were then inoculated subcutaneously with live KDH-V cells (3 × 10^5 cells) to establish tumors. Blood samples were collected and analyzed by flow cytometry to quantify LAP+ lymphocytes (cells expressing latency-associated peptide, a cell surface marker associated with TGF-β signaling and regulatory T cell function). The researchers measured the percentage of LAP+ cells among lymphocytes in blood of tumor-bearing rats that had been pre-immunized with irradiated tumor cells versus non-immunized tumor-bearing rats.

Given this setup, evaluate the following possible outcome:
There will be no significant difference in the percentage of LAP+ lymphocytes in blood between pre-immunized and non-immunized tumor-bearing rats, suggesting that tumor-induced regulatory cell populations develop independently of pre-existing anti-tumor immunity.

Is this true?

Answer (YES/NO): NO